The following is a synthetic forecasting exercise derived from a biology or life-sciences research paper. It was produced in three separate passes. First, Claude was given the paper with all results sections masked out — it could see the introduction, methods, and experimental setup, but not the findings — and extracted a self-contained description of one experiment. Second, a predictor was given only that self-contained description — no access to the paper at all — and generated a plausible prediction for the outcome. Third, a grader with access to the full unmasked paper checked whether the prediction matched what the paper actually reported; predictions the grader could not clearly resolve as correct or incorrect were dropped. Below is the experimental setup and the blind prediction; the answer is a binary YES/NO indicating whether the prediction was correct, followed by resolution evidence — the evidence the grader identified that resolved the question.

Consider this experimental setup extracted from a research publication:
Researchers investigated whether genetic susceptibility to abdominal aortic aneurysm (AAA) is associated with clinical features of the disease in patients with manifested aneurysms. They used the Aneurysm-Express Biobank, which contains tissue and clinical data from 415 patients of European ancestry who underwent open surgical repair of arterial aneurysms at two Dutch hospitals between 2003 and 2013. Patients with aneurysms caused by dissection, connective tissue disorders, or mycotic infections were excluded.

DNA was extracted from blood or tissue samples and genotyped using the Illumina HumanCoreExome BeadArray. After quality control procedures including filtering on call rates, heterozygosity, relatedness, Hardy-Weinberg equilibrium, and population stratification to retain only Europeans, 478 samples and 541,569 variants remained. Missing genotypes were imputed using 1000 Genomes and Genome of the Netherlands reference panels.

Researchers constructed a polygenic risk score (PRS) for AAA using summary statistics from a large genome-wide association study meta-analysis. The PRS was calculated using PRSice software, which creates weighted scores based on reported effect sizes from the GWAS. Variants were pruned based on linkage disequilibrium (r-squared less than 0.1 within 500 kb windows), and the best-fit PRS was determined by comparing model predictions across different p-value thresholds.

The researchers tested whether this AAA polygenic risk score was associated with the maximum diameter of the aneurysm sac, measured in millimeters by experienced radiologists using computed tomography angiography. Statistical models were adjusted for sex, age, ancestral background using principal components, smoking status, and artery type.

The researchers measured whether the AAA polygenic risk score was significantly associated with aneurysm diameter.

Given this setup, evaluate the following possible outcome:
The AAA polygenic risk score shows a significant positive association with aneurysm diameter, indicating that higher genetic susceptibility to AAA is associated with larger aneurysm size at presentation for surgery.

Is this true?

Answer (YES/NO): YES